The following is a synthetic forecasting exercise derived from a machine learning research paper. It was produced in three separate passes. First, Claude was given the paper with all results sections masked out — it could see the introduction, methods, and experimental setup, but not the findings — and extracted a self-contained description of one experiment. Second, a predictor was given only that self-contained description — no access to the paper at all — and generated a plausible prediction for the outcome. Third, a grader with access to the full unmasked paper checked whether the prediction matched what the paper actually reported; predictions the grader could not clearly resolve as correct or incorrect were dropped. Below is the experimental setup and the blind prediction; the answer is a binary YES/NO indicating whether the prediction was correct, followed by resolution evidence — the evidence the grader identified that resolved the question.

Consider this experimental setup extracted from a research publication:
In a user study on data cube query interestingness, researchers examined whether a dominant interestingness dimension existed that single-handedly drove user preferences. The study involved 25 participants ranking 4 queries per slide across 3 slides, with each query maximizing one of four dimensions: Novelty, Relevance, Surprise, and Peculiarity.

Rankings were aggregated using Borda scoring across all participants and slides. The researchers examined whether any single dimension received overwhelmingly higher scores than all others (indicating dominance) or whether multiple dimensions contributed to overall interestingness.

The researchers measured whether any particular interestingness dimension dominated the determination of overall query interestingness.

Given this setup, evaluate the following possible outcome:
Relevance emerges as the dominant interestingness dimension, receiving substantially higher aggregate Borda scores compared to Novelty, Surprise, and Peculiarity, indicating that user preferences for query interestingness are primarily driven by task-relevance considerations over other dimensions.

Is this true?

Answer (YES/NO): NO